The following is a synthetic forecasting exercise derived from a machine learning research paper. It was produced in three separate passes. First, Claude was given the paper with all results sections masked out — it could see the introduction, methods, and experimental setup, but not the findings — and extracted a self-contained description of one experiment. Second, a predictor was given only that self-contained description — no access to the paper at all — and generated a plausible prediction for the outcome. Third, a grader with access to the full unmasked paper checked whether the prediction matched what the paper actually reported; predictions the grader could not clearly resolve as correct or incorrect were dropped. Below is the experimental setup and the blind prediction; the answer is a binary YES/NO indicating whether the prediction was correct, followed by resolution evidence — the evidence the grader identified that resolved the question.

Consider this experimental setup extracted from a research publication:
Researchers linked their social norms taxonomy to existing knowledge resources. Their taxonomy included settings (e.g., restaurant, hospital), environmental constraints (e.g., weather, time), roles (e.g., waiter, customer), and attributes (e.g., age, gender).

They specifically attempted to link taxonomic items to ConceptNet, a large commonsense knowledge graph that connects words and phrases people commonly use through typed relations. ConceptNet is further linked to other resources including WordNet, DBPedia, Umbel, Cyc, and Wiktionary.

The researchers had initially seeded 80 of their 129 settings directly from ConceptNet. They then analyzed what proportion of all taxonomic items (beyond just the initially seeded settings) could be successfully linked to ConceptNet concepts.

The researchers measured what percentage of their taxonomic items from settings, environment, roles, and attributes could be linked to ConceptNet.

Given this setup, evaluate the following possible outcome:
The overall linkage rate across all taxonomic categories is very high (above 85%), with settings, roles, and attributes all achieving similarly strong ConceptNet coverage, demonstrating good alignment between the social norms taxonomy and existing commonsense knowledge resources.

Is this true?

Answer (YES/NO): NO